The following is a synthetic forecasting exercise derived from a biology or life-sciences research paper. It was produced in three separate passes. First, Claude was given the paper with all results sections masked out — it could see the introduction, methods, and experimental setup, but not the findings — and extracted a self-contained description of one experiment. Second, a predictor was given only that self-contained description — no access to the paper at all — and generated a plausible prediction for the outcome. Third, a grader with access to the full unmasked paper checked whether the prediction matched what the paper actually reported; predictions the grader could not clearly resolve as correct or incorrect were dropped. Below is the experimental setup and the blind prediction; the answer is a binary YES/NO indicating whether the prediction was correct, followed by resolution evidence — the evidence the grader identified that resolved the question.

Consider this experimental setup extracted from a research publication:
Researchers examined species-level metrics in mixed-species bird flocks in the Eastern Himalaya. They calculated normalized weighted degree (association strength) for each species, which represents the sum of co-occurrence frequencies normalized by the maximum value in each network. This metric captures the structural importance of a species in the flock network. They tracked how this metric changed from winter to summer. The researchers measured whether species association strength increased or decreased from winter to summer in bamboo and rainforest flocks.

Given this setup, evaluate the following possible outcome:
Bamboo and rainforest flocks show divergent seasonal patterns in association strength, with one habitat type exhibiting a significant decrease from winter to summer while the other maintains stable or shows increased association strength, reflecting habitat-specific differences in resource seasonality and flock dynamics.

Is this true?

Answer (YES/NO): NO